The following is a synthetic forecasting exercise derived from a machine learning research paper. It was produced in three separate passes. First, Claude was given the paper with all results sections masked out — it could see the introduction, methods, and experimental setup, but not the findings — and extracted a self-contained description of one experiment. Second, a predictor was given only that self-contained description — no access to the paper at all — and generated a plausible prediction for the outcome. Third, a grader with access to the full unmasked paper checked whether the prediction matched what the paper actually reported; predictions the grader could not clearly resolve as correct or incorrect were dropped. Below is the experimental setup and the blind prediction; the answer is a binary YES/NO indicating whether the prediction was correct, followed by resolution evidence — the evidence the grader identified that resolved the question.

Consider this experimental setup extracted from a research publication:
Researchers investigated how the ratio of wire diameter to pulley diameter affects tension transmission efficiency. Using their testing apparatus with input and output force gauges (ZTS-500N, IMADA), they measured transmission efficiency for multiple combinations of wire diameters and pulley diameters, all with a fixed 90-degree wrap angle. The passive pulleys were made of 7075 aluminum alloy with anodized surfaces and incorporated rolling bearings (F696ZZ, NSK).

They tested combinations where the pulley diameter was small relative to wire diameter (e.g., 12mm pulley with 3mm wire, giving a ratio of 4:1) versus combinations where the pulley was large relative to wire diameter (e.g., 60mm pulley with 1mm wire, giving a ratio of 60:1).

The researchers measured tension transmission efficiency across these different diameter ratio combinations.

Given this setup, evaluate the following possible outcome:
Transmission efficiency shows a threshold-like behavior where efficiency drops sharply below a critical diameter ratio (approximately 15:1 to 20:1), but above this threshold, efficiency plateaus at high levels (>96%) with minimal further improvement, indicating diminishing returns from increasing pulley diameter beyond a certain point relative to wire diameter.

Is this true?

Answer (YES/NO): NO